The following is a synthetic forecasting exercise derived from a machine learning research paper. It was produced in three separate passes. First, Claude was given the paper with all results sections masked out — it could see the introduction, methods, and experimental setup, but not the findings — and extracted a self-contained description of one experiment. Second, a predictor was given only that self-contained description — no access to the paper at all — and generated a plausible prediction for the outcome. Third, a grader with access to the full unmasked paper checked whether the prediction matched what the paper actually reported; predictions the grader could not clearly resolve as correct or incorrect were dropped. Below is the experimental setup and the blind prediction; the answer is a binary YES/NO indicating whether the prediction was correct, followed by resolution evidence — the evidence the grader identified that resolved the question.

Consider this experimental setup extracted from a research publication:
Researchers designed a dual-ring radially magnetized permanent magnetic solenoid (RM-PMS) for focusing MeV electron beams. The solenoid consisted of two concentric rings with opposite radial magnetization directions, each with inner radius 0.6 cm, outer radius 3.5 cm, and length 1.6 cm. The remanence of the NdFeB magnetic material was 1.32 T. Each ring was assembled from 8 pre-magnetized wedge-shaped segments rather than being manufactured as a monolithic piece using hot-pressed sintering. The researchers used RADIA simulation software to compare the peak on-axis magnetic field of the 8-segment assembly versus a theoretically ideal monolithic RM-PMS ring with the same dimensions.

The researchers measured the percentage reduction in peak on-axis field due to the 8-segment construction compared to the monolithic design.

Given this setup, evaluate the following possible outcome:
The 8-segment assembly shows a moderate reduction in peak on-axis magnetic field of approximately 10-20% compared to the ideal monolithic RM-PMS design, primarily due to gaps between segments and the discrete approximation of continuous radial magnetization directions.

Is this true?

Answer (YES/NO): NO